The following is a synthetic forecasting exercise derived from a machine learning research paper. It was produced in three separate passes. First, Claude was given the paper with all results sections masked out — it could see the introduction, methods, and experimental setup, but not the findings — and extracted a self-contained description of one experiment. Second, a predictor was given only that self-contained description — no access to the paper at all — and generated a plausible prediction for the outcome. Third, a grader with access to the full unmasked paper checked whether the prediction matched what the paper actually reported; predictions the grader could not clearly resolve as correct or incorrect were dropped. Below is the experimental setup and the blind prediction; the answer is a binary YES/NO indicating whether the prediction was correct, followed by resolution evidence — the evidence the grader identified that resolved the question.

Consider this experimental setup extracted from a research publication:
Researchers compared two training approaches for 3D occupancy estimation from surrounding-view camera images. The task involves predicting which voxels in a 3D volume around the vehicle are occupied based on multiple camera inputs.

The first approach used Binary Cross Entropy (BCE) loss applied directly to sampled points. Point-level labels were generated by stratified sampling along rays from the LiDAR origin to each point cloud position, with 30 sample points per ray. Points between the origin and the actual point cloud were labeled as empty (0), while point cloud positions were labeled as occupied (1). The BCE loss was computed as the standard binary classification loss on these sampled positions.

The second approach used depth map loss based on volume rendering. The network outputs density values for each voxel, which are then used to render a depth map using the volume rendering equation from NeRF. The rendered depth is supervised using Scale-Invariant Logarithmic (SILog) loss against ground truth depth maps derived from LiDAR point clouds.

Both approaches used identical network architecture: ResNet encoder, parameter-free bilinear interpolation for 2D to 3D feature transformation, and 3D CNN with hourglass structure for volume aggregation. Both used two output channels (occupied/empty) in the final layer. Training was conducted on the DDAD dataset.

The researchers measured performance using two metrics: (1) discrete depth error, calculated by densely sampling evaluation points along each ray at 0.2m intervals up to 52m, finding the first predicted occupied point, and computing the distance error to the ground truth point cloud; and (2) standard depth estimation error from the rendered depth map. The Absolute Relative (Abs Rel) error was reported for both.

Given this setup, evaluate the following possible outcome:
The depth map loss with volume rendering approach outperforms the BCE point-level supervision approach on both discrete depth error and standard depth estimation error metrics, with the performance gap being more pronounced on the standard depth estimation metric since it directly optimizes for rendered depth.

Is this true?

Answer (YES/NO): NO